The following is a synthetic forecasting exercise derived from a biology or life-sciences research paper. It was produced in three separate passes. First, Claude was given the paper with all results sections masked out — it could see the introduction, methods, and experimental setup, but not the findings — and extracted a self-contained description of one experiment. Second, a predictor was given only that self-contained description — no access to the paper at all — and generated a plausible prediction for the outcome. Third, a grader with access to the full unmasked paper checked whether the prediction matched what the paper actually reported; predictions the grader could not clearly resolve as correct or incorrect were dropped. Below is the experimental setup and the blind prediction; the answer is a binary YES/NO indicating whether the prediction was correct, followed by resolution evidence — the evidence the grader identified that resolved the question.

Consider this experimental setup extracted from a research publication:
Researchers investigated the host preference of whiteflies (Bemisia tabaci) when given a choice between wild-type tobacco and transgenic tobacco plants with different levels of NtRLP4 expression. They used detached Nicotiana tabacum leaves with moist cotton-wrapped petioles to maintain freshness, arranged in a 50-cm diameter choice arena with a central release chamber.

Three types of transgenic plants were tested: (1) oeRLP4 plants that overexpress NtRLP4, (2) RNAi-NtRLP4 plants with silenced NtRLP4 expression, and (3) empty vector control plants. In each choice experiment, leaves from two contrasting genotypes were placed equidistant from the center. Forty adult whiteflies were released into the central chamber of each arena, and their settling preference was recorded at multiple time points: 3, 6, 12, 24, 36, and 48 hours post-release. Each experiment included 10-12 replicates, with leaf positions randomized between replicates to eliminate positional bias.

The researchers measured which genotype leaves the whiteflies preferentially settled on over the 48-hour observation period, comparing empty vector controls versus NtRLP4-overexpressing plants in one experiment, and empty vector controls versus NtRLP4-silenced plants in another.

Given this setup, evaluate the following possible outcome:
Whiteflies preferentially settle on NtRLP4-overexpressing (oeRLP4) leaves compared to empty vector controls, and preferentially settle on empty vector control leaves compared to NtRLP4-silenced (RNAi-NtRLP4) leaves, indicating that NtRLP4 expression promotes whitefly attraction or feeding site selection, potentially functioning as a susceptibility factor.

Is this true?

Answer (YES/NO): NO